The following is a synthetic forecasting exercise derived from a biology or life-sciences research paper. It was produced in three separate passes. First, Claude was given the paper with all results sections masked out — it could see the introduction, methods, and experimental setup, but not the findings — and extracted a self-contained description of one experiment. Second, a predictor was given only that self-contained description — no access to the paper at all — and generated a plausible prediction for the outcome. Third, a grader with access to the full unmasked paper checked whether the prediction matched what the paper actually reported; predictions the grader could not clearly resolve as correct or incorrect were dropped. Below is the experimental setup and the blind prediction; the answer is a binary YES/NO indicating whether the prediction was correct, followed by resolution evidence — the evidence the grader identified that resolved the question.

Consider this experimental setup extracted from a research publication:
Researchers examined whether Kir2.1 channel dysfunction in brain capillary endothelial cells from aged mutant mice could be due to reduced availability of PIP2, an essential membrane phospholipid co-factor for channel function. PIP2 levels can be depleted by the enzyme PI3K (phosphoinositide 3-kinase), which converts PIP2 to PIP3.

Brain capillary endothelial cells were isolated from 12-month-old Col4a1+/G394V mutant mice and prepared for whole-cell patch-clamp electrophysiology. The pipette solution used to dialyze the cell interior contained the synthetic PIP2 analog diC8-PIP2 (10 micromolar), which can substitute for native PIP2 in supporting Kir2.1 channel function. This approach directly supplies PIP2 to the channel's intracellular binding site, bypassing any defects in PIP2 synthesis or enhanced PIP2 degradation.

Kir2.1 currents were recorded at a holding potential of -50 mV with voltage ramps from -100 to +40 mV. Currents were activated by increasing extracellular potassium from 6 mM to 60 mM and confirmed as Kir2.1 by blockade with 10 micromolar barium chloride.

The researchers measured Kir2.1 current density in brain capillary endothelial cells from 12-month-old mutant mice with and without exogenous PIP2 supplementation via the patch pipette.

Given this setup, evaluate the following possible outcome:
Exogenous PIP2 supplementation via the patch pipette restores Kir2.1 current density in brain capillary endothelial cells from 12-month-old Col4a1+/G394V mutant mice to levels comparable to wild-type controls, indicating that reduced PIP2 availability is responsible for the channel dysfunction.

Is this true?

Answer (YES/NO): YES